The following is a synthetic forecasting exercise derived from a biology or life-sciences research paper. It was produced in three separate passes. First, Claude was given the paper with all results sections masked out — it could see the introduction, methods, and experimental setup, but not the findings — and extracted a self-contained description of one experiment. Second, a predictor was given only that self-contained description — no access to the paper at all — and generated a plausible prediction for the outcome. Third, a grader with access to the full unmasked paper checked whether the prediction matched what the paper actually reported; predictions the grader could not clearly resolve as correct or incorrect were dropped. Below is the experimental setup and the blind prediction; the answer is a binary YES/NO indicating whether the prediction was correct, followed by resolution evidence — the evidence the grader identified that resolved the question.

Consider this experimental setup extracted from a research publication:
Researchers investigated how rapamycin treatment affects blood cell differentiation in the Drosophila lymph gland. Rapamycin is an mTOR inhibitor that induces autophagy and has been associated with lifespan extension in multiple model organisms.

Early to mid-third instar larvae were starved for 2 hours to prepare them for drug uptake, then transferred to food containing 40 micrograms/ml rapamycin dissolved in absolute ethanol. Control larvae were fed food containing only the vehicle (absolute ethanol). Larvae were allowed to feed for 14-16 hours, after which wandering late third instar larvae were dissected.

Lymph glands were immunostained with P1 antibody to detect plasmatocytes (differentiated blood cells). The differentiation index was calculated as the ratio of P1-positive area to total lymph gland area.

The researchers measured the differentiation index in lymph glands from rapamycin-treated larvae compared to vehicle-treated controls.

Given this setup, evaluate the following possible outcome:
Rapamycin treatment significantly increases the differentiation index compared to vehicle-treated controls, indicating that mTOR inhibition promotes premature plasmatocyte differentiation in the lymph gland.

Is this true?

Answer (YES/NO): NO